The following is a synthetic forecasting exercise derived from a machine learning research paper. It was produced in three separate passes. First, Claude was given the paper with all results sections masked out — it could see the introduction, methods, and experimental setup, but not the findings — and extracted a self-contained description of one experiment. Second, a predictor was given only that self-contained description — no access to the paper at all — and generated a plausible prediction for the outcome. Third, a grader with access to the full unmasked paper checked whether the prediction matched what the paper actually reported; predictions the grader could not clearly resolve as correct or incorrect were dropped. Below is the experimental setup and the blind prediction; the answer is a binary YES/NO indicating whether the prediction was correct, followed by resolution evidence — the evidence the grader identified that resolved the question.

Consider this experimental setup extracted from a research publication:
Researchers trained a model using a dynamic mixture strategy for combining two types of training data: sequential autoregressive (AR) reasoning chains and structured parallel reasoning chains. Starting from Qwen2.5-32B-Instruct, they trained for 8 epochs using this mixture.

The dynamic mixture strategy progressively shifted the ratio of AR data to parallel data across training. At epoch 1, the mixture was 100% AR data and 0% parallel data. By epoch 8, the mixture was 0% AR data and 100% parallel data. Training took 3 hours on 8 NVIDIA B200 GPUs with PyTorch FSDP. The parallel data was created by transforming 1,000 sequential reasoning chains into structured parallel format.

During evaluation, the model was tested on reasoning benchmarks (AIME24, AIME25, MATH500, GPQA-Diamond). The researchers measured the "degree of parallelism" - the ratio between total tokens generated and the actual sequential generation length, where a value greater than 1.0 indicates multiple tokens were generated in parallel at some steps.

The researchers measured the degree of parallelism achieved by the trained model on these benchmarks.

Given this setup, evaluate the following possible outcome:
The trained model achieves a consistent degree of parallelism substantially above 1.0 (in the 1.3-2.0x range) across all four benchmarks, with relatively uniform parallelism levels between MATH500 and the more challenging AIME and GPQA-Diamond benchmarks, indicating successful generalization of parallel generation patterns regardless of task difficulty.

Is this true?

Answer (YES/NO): NO